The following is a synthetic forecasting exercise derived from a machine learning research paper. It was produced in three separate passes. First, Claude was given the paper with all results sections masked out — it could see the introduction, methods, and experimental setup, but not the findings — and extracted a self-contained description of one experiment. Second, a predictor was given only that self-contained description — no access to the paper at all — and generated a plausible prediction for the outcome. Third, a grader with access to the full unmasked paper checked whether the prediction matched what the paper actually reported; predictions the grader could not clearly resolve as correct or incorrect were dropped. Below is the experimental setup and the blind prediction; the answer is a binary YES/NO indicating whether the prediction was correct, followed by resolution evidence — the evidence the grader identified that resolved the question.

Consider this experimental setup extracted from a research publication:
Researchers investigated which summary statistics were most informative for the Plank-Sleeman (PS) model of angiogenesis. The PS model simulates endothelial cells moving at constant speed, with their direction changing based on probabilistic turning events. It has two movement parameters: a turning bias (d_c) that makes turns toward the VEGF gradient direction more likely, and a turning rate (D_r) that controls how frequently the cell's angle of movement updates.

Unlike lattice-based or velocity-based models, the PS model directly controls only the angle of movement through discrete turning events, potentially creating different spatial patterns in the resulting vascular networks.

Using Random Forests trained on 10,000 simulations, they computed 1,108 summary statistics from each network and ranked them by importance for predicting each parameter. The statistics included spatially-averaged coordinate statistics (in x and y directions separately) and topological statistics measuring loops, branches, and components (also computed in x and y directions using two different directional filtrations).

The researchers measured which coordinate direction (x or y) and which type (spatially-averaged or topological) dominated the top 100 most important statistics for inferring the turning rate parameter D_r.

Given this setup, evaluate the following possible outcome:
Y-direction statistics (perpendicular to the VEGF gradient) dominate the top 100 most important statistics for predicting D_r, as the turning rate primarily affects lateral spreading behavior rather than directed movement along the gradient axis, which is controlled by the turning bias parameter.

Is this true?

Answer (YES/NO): NO